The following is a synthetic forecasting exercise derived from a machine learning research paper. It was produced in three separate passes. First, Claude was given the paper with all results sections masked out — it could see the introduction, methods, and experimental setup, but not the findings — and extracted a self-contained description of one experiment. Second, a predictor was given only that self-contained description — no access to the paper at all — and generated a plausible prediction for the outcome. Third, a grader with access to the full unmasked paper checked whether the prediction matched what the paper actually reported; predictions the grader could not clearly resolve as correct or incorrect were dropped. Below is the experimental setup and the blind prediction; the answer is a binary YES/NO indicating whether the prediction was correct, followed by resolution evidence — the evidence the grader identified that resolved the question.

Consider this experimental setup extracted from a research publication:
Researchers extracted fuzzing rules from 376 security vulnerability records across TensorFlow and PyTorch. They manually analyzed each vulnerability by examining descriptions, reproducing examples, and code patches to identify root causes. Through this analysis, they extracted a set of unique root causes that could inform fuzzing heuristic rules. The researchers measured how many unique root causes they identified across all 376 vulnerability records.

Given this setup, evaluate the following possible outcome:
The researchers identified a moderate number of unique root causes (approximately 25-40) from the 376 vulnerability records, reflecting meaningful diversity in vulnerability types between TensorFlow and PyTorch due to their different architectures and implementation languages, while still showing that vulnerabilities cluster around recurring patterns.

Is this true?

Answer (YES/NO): YES